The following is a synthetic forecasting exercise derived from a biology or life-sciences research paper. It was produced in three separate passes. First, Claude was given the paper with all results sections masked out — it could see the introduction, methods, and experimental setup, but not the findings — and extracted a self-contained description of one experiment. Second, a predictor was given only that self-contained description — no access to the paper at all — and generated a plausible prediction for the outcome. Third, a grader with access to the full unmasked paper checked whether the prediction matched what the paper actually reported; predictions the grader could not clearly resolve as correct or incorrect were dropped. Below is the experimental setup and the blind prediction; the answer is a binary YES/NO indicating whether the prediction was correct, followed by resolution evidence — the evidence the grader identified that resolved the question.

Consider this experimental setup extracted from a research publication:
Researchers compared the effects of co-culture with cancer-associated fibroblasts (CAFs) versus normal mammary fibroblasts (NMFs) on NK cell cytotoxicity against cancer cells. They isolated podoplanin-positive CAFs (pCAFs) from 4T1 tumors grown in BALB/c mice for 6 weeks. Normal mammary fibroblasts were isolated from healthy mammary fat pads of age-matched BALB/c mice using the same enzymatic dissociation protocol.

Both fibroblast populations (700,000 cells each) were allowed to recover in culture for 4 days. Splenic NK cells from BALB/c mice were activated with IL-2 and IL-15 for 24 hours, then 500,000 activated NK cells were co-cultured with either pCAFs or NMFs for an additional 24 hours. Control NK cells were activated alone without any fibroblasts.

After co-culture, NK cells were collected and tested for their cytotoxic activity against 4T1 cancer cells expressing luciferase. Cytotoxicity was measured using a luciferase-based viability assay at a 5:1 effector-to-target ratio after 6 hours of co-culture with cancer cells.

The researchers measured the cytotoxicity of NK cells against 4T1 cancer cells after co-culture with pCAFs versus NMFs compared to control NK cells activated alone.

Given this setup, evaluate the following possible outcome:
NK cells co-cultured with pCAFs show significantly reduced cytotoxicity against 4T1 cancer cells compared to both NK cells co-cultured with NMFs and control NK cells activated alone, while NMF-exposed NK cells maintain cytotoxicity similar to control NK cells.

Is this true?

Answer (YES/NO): YES